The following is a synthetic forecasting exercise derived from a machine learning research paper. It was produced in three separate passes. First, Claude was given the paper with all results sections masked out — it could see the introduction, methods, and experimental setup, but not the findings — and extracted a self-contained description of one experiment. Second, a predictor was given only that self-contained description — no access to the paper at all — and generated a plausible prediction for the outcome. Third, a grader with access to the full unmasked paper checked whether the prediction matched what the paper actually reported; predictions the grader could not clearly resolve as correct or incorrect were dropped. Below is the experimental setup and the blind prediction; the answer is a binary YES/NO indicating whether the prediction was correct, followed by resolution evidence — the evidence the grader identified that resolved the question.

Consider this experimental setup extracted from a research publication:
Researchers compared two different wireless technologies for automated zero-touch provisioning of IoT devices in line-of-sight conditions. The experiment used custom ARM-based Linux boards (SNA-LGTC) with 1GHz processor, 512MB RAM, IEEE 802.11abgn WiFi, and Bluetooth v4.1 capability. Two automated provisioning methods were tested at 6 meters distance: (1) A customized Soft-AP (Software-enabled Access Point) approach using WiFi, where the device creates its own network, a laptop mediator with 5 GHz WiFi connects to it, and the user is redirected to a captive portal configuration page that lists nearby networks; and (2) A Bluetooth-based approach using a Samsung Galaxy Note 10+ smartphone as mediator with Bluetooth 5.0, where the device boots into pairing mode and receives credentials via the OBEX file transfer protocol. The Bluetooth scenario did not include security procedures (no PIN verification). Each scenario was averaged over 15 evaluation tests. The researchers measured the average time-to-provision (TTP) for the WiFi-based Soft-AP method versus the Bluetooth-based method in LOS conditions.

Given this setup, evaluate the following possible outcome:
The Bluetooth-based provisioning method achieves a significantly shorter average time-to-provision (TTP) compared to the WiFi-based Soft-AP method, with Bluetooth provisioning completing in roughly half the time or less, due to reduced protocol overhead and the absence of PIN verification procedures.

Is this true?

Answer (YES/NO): YES